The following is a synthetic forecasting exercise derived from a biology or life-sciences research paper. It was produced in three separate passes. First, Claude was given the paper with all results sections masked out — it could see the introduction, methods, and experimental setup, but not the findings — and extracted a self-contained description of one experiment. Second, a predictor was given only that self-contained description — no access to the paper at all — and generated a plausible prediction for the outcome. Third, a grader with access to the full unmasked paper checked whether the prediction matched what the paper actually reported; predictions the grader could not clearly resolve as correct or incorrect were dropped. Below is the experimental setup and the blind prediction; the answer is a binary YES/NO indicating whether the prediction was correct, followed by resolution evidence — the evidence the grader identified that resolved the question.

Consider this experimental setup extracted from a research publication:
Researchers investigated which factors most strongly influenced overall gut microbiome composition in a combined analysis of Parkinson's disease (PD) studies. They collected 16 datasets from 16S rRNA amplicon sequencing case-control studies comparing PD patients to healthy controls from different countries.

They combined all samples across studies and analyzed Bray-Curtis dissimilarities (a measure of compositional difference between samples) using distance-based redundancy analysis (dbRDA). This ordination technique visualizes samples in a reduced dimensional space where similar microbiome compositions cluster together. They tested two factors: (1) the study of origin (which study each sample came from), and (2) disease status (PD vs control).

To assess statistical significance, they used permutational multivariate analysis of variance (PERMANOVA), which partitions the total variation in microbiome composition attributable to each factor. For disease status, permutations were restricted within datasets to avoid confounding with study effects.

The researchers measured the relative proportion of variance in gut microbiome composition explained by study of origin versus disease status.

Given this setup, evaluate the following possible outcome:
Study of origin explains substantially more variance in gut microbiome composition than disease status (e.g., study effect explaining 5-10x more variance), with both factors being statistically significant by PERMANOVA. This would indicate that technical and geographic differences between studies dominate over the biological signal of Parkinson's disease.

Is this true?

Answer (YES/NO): YES